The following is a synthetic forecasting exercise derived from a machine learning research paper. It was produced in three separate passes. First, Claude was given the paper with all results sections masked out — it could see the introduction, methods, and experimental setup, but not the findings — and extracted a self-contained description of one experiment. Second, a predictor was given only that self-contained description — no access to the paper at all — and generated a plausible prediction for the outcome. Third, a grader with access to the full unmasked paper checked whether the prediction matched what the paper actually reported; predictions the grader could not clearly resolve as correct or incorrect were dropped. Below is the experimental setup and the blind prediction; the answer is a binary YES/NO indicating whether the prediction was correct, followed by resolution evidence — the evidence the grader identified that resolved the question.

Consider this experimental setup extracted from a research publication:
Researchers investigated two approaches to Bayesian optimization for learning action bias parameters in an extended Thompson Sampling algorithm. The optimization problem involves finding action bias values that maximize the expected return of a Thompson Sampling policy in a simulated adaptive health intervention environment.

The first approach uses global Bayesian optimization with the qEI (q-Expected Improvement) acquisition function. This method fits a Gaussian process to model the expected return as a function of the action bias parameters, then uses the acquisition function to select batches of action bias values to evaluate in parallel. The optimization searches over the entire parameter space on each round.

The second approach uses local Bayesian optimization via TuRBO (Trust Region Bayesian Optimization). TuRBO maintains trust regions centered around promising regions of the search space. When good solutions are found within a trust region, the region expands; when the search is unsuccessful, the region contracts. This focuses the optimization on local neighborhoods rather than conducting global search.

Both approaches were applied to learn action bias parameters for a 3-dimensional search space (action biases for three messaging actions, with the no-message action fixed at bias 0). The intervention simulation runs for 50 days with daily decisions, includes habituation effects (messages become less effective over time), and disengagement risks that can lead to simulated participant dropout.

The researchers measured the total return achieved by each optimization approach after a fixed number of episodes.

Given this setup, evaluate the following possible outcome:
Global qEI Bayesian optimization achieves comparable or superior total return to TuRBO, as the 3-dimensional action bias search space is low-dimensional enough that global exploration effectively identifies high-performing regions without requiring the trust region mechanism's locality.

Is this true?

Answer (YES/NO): NO